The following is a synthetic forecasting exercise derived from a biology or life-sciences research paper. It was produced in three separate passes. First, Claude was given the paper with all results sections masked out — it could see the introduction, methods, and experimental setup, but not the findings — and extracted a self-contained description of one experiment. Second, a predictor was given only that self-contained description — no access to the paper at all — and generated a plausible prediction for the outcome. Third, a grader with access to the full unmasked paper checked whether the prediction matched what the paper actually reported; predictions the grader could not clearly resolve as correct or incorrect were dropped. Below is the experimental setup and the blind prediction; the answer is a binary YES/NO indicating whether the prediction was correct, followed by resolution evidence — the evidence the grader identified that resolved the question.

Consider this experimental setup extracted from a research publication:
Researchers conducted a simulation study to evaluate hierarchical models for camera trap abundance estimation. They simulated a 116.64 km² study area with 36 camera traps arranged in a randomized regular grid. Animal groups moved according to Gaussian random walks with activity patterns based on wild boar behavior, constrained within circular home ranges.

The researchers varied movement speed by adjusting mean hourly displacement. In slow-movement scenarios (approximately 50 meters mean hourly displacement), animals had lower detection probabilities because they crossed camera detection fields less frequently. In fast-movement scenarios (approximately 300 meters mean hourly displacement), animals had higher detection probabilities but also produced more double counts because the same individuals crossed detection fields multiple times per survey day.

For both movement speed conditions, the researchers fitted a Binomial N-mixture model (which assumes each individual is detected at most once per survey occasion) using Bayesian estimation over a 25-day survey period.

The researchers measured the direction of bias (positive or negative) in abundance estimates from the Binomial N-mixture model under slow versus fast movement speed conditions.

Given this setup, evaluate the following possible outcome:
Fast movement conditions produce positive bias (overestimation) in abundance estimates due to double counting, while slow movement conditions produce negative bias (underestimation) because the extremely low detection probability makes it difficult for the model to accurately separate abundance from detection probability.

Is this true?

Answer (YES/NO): NO